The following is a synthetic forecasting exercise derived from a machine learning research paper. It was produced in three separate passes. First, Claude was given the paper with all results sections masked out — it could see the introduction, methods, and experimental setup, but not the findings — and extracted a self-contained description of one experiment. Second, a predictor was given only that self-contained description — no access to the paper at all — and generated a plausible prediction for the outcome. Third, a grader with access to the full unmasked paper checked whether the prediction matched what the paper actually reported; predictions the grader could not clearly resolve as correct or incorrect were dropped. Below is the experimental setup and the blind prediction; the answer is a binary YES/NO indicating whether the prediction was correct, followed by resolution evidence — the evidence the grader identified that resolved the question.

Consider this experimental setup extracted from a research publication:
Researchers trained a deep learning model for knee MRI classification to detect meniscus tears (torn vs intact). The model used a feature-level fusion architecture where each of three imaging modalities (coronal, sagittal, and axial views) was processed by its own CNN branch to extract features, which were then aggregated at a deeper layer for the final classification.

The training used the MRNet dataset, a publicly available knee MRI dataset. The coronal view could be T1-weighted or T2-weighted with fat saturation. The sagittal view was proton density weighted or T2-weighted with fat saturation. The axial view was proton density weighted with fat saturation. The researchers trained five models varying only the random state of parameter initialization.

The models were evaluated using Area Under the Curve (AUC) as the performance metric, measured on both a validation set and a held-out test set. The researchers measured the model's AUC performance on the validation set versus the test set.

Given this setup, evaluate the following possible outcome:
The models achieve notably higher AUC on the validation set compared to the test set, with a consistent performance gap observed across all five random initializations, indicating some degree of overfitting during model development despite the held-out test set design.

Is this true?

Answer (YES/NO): YES